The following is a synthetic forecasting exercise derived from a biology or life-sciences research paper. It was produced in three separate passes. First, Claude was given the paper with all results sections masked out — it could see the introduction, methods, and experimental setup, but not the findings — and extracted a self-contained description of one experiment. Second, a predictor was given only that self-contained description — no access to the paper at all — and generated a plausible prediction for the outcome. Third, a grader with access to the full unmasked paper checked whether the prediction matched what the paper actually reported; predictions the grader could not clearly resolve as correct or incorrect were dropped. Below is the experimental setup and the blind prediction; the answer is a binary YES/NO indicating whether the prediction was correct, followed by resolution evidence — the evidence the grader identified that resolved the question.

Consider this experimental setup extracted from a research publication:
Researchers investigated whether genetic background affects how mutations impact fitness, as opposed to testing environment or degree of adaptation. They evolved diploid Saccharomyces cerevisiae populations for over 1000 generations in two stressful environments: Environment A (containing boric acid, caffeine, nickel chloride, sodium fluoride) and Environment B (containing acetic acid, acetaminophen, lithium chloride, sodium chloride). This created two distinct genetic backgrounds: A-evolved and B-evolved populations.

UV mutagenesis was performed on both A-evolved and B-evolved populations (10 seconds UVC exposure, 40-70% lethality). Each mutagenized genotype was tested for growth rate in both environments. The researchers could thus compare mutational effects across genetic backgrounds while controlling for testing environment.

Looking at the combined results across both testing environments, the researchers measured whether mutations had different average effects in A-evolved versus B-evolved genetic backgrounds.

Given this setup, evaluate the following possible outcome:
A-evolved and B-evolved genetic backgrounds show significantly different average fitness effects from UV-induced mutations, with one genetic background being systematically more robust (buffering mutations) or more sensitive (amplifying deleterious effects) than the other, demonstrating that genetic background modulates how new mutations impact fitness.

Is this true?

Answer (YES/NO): YES